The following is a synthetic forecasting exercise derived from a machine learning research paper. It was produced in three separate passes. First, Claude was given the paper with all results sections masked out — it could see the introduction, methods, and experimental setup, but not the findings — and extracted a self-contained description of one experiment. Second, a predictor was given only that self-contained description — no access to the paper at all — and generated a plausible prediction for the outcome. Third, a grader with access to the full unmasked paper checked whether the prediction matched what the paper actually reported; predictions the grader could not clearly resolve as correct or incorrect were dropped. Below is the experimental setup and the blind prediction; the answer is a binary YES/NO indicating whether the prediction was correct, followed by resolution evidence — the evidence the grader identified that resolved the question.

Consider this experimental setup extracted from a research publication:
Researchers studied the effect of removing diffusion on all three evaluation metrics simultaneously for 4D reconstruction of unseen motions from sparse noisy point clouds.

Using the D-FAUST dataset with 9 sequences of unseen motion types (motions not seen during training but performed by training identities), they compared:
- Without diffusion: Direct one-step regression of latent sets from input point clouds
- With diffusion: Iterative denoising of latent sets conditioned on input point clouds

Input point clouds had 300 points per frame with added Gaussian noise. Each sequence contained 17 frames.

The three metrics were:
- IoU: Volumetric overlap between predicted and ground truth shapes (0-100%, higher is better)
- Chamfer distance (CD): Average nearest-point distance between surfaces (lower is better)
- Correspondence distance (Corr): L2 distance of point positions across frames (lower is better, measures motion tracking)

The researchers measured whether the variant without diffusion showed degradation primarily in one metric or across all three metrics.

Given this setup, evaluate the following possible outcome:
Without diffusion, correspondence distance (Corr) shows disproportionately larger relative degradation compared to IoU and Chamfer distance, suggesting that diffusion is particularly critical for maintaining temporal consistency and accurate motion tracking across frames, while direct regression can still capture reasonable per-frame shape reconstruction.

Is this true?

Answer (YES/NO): NO